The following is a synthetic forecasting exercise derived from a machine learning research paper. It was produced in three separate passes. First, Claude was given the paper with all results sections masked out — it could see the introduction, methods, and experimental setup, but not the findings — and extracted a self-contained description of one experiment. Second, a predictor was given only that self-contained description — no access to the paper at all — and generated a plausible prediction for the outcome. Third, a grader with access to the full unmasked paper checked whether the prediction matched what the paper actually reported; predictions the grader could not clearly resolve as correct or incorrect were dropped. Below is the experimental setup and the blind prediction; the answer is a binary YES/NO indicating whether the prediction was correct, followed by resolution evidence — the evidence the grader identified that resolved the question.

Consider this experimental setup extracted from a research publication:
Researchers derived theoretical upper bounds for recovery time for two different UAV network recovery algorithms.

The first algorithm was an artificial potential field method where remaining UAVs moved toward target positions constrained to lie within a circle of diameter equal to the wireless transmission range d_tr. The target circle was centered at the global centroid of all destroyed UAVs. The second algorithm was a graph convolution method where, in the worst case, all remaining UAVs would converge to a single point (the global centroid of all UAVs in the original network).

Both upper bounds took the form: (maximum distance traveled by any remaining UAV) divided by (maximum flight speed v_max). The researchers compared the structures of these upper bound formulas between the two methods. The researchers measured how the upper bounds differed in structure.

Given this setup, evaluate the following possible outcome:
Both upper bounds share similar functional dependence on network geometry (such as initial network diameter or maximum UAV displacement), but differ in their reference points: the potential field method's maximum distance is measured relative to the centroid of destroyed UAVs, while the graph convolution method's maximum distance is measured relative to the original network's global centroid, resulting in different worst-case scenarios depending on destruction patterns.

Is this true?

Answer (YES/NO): YES